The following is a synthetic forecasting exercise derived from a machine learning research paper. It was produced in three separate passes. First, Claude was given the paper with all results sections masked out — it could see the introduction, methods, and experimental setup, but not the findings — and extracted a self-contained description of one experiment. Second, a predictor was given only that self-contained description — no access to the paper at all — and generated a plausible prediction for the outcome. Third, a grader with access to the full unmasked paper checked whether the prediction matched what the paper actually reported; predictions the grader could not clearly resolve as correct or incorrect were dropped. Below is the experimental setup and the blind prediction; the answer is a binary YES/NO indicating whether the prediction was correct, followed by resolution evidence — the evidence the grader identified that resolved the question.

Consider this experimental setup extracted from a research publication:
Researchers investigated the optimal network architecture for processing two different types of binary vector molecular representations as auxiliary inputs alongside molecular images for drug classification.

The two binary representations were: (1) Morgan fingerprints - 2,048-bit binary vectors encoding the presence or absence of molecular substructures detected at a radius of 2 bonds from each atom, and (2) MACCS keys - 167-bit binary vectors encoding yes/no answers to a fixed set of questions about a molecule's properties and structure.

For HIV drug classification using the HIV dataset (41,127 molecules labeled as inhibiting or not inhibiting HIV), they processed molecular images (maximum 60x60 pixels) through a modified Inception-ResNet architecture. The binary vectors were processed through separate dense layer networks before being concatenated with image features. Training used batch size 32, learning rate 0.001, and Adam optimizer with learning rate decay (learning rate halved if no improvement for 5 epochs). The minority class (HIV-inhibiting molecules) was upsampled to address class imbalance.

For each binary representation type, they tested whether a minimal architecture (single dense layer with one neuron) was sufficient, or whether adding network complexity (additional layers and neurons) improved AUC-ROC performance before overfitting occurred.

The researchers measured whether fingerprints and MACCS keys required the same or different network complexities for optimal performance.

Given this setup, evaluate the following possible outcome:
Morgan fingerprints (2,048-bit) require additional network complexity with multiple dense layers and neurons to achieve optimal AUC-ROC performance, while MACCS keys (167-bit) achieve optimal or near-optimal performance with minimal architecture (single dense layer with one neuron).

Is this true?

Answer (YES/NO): NO